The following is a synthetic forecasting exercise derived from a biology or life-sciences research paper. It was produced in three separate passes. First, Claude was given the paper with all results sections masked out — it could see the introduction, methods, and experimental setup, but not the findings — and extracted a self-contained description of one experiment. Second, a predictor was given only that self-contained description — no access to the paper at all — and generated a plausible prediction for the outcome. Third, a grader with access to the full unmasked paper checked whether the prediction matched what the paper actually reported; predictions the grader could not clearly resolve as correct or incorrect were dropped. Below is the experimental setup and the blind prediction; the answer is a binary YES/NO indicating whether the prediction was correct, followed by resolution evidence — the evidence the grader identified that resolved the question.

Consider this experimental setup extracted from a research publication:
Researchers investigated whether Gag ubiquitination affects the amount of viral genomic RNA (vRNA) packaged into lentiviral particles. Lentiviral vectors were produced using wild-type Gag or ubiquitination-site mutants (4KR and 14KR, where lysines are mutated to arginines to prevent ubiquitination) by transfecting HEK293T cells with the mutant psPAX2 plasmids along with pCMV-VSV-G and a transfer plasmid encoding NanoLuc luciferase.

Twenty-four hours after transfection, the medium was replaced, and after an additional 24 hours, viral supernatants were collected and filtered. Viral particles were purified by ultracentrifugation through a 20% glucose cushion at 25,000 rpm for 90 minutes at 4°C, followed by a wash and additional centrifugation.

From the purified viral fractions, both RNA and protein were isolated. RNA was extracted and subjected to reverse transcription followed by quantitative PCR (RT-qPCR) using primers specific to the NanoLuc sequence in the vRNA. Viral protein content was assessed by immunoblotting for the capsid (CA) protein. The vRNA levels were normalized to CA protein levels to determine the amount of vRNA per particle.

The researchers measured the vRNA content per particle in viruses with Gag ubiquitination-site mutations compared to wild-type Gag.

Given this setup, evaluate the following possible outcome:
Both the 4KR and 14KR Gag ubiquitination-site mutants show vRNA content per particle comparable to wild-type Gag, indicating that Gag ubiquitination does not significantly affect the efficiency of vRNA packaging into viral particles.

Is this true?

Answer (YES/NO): NO